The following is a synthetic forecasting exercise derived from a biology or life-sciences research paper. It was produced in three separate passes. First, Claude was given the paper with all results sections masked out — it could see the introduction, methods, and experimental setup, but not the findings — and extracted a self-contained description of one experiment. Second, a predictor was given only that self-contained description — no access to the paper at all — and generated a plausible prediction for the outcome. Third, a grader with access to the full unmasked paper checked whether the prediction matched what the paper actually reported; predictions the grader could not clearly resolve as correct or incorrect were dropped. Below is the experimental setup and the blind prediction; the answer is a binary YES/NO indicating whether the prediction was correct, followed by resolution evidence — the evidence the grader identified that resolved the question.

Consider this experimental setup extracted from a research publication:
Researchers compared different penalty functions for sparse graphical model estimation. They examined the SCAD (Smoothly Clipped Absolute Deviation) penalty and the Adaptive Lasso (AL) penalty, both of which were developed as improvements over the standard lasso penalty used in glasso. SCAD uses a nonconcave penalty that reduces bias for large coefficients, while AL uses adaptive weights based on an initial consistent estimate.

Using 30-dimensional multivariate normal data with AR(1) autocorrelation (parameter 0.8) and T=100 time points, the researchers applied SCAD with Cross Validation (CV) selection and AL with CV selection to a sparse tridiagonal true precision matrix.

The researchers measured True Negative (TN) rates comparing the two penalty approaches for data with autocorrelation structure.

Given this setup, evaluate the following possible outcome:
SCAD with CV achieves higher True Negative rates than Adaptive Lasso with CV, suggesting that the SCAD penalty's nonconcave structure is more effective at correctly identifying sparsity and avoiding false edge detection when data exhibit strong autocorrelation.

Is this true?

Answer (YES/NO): YES